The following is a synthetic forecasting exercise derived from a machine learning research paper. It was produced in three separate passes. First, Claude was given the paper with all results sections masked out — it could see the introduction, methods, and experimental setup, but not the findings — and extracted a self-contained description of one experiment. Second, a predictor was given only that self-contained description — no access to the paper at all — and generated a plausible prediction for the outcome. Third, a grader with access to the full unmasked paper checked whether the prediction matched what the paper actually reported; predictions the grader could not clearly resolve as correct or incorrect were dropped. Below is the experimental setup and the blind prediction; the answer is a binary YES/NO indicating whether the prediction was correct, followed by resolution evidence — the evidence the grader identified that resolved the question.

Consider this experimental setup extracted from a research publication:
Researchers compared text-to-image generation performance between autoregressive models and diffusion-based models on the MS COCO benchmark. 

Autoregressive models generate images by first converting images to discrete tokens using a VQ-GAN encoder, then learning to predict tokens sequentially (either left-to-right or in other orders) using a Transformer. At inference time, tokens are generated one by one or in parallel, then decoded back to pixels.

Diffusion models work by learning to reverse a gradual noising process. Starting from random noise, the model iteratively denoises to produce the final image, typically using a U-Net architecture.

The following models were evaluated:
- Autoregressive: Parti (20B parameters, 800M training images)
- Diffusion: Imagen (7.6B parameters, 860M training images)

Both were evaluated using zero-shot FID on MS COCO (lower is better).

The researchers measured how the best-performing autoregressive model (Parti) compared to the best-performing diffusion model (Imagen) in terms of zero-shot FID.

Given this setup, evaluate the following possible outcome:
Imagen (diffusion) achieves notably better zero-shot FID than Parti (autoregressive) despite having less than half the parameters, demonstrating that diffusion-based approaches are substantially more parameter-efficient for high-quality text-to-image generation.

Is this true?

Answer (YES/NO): NO